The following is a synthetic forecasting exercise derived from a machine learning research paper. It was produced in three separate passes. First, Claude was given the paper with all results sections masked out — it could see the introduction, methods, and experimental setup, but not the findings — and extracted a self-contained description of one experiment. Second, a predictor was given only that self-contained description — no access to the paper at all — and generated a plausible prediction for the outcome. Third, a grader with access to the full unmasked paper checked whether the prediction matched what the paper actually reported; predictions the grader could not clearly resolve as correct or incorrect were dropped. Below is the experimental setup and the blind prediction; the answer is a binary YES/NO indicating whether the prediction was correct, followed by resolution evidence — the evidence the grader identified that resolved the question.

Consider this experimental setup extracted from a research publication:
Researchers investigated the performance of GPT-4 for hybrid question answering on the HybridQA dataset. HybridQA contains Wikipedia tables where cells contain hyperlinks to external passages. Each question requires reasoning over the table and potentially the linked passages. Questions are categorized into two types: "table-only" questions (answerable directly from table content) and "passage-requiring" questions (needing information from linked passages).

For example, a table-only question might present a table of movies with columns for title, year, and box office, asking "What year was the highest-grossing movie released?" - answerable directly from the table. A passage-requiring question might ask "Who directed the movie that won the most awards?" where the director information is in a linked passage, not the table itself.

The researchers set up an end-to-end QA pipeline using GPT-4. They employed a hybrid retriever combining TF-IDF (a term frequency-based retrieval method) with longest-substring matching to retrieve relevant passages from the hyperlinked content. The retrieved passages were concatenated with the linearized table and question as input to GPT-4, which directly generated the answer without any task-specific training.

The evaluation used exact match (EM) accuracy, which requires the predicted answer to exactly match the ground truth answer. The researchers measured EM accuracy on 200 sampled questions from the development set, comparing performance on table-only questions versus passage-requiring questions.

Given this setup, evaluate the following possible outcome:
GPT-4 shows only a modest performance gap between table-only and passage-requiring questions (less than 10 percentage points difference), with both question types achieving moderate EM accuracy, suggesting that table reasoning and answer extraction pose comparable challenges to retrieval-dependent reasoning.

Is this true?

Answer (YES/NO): NO